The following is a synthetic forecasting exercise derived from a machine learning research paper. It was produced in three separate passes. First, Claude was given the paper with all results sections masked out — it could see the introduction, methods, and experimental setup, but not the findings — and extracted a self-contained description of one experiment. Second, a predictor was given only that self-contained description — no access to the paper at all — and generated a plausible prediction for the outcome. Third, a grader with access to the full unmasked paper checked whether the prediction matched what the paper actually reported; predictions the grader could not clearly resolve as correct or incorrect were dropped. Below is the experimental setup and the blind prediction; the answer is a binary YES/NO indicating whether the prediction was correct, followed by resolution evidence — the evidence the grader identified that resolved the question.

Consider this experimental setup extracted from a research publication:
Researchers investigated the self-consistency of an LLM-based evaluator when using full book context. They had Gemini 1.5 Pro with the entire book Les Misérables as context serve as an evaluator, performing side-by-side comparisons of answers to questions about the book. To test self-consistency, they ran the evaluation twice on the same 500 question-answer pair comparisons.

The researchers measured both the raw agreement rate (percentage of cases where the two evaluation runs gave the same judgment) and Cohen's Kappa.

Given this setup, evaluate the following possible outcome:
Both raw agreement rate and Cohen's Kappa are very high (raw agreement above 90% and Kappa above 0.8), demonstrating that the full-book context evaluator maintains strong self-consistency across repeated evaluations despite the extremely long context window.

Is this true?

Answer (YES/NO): NO